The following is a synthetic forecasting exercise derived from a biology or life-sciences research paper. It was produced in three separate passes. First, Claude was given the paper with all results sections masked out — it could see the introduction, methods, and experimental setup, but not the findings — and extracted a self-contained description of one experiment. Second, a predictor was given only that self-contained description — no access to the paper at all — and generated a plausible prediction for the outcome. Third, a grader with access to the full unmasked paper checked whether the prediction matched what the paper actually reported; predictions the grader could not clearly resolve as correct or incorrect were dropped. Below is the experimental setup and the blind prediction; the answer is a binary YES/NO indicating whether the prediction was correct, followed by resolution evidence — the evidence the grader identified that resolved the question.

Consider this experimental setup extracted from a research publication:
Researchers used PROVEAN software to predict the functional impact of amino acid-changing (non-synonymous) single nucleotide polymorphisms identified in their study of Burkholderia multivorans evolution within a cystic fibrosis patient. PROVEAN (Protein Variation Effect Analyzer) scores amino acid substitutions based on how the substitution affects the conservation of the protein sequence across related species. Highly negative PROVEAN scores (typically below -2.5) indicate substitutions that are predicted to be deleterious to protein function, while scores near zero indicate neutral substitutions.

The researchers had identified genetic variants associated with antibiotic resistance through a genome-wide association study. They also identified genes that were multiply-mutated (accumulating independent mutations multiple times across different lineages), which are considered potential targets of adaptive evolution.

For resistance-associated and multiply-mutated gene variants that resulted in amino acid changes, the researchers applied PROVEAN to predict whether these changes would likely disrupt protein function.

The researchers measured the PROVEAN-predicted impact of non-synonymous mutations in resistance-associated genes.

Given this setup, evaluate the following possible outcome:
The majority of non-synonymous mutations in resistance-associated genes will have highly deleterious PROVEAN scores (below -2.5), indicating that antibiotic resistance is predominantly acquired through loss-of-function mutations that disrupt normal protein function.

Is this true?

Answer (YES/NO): NO